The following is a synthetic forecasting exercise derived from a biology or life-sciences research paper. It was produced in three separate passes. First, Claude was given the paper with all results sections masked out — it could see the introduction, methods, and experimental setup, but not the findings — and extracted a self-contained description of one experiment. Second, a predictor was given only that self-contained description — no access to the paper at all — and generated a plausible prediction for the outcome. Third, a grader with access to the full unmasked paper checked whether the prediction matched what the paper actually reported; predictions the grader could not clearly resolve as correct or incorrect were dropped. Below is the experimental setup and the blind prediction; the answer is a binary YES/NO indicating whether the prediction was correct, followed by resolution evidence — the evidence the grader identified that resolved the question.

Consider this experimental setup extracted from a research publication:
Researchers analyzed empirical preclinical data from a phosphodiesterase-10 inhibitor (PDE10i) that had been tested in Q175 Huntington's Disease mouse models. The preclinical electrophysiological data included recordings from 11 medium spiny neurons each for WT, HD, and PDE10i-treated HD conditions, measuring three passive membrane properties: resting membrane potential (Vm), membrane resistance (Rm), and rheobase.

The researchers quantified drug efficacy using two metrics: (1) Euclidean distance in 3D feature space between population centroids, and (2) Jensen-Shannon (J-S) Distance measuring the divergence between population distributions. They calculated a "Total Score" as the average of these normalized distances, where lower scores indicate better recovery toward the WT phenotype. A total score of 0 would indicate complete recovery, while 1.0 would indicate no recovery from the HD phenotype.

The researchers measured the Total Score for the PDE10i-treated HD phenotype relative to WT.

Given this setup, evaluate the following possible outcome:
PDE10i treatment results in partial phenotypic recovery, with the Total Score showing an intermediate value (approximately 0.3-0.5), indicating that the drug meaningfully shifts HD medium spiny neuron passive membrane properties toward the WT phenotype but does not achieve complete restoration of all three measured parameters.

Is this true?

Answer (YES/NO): NO